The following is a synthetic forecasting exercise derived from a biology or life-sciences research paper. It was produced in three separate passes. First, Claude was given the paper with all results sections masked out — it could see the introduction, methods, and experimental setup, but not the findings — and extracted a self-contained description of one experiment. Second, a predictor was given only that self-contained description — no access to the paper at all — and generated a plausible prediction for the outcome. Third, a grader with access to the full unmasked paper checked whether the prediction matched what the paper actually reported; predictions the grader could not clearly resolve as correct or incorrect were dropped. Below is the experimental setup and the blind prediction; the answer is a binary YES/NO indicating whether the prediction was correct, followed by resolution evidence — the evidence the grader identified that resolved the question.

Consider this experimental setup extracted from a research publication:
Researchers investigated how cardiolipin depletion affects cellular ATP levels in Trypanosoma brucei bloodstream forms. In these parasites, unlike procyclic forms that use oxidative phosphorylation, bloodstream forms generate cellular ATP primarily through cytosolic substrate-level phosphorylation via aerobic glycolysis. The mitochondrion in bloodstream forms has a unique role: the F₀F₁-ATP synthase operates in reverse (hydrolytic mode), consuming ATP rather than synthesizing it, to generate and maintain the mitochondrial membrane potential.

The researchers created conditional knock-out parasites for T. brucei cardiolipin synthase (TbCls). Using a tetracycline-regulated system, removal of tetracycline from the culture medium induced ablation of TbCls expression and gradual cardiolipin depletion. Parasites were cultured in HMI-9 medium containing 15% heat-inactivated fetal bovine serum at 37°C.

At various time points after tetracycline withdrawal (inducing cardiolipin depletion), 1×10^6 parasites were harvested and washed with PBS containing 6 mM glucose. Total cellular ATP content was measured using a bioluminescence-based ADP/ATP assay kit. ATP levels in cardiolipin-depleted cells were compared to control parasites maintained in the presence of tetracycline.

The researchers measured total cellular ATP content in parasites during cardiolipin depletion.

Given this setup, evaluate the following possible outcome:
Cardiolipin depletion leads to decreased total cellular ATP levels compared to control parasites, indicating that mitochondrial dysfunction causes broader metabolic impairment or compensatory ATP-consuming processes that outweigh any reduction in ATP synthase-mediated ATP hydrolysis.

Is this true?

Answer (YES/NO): YES